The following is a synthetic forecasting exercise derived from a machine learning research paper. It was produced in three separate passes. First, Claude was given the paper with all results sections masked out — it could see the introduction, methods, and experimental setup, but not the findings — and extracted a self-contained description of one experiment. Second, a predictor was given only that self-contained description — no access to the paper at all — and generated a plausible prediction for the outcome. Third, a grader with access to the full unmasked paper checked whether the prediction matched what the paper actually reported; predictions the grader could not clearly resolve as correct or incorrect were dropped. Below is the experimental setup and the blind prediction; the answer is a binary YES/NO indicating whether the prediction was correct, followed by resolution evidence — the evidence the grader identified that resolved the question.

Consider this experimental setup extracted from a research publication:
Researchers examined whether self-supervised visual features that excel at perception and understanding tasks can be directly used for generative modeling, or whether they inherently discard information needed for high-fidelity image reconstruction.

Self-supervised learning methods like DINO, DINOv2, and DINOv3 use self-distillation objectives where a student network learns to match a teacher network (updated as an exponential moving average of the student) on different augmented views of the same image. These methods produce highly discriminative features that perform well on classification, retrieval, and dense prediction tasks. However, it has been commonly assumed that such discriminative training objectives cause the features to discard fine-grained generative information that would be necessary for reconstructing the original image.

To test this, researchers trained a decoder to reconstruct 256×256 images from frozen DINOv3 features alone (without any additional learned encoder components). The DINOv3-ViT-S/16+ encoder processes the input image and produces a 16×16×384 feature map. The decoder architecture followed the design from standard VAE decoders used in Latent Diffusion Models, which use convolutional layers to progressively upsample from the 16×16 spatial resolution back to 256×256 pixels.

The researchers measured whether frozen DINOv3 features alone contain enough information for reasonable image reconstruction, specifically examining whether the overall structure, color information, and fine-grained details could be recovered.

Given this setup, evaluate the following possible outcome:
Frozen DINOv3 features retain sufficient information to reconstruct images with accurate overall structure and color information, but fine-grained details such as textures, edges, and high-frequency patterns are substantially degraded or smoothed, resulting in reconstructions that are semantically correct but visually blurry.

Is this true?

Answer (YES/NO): NO